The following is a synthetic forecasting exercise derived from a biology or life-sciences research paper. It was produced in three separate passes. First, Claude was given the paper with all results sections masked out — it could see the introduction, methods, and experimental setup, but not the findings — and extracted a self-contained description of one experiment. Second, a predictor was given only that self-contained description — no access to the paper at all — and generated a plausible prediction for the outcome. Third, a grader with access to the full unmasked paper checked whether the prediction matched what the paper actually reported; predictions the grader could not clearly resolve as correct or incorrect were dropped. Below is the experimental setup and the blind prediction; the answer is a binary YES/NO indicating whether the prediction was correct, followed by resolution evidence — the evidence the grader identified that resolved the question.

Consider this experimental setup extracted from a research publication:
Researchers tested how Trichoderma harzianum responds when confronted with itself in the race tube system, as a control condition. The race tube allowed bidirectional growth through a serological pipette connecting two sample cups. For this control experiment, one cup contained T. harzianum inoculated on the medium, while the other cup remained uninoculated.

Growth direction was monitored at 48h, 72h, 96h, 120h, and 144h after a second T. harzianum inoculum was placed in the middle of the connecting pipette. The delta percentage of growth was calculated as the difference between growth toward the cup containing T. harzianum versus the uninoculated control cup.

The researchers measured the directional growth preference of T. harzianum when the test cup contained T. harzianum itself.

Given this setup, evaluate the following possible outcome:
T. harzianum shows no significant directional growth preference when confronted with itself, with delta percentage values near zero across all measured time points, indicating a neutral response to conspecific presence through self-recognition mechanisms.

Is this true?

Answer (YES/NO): YES